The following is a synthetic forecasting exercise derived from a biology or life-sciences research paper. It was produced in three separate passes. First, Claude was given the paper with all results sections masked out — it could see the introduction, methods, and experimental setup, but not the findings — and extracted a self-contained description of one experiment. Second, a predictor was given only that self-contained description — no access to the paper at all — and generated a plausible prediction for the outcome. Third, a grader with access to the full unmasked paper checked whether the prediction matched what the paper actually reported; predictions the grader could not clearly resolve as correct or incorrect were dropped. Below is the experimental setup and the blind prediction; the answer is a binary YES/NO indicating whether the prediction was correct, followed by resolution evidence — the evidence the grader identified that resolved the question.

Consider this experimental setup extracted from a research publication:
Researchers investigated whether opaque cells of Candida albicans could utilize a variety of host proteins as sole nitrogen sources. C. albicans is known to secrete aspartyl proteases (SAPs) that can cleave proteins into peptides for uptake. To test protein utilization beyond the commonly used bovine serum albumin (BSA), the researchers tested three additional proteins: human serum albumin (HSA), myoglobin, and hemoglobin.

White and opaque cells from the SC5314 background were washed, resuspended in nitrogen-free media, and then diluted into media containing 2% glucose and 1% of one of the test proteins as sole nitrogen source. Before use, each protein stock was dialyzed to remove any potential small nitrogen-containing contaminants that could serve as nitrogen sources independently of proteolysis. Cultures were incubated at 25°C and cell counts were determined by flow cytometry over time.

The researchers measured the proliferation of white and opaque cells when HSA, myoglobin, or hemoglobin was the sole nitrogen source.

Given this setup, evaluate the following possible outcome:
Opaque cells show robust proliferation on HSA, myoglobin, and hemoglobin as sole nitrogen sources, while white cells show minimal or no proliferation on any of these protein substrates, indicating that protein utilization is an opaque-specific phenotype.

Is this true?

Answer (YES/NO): NO